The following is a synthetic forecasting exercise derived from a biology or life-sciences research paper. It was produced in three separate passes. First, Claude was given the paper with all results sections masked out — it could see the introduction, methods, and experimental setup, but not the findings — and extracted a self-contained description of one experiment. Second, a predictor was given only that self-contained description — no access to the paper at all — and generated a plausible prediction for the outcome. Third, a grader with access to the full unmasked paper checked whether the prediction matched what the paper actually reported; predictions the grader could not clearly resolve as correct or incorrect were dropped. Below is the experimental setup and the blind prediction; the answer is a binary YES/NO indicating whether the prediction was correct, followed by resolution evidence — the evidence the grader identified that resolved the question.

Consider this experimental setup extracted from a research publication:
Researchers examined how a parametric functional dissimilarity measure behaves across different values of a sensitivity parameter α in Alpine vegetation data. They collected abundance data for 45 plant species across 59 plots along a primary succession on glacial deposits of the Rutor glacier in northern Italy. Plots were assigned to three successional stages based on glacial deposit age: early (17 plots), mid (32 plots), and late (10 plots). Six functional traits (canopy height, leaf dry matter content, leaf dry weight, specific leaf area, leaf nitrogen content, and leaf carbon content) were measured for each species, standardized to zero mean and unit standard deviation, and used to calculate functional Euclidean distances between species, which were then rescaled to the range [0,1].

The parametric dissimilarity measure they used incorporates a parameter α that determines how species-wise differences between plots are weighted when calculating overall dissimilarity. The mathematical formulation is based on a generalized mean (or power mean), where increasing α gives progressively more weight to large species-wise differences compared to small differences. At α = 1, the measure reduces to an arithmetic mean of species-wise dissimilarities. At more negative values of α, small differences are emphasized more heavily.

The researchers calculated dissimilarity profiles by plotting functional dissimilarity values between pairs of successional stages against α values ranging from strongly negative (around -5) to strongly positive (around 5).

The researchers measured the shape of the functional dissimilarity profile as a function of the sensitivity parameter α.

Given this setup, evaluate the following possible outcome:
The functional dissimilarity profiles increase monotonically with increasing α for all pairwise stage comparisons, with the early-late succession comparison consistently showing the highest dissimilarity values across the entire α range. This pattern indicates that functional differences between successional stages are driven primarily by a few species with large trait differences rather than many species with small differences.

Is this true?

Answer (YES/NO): NO